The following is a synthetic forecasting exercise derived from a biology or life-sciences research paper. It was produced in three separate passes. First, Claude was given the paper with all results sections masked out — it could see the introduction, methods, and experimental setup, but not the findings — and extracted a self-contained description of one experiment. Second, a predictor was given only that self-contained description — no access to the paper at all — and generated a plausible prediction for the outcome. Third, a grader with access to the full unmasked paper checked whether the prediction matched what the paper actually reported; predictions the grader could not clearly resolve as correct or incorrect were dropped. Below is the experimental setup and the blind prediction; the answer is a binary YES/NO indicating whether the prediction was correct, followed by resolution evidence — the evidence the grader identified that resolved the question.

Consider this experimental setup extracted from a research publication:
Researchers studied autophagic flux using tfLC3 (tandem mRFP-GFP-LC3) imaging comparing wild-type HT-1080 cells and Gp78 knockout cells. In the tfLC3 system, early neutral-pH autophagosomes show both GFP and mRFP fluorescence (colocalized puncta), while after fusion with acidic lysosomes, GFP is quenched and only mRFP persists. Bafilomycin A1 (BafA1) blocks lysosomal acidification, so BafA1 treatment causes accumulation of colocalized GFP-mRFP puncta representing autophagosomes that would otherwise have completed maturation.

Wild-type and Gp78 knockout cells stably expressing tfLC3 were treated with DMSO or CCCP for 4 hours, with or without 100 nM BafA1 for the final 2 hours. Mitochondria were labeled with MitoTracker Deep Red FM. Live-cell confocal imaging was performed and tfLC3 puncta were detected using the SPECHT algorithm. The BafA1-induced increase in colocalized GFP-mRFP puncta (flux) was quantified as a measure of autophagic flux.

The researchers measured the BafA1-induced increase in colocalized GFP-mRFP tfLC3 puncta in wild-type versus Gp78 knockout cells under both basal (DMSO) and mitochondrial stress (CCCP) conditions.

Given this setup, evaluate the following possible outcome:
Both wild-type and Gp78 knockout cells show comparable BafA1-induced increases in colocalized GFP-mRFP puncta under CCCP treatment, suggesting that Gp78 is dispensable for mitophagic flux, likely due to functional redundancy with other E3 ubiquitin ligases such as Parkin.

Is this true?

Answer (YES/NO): NO